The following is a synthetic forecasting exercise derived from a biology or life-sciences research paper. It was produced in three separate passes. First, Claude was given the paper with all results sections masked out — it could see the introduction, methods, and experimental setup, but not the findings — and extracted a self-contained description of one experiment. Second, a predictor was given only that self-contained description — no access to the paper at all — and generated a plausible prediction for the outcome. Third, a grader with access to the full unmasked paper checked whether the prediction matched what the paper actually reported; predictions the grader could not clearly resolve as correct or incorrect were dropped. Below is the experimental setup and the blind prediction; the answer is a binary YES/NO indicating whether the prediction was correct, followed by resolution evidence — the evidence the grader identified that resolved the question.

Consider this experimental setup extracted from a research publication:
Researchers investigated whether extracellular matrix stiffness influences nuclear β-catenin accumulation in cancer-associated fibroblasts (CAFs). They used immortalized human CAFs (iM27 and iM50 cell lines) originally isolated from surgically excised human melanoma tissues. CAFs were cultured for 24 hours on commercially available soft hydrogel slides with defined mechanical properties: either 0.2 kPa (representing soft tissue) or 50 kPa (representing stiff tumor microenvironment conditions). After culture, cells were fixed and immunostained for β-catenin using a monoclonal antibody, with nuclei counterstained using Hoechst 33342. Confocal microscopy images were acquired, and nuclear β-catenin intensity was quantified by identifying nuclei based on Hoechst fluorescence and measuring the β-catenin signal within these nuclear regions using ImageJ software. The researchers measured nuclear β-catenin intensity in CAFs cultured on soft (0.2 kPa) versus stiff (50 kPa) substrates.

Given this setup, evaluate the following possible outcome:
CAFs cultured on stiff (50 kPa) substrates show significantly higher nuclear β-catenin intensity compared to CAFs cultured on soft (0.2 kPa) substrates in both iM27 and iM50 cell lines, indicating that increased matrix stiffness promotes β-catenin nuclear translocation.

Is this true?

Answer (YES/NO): NO